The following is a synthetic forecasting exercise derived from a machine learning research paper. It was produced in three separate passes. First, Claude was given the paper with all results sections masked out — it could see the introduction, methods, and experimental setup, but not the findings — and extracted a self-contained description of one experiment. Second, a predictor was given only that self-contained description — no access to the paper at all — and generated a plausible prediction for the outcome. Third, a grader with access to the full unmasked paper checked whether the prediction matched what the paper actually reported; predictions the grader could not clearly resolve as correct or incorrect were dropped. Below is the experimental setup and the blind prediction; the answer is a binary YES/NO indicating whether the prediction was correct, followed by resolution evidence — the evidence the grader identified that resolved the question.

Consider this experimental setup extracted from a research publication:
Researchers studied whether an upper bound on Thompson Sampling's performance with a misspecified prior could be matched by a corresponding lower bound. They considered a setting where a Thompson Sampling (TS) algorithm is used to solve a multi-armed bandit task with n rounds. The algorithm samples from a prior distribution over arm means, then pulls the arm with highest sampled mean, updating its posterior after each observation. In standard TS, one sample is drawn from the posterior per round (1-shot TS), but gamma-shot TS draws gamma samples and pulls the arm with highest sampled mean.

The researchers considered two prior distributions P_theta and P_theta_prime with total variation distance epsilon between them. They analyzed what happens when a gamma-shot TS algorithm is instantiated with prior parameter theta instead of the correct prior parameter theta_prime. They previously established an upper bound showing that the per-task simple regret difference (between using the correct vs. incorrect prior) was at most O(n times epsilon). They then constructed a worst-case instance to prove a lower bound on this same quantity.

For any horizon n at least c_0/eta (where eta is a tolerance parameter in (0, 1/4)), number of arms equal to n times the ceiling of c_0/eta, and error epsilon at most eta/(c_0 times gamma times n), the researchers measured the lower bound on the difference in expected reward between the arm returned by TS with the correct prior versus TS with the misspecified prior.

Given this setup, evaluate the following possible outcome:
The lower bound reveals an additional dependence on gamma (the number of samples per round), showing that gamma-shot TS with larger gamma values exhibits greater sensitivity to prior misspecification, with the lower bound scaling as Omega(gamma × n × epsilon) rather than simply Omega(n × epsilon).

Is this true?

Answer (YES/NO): YES